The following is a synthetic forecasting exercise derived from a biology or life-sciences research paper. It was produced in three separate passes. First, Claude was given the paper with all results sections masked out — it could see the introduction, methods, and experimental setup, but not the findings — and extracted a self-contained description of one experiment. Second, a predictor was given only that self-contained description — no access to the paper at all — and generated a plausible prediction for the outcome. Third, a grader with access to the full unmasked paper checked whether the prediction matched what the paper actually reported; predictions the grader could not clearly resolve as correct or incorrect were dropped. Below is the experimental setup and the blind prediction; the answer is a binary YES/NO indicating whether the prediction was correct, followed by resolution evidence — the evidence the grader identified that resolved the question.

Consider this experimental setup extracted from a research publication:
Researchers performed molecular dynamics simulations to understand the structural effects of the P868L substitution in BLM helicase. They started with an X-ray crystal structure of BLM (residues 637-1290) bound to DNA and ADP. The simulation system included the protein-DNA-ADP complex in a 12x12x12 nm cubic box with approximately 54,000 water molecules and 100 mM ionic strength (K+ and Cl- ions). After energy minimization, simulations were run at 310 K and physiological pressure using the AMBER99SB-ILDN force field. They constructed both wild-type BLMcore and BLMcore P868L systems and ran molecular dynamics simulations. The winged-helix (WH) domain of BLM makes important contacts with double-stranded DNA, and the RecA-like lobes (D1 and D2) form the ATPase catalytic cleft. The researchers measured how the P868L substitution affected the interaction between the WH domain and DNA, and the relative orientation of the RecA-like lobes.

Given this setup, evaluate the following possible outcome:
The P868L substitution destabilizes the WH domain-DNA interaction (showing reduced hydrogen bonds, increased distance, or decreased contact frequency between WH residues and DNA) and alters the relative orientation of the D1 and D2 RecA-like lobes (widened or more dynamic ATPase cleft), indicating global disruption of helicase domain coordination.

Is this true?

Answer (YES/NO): NO